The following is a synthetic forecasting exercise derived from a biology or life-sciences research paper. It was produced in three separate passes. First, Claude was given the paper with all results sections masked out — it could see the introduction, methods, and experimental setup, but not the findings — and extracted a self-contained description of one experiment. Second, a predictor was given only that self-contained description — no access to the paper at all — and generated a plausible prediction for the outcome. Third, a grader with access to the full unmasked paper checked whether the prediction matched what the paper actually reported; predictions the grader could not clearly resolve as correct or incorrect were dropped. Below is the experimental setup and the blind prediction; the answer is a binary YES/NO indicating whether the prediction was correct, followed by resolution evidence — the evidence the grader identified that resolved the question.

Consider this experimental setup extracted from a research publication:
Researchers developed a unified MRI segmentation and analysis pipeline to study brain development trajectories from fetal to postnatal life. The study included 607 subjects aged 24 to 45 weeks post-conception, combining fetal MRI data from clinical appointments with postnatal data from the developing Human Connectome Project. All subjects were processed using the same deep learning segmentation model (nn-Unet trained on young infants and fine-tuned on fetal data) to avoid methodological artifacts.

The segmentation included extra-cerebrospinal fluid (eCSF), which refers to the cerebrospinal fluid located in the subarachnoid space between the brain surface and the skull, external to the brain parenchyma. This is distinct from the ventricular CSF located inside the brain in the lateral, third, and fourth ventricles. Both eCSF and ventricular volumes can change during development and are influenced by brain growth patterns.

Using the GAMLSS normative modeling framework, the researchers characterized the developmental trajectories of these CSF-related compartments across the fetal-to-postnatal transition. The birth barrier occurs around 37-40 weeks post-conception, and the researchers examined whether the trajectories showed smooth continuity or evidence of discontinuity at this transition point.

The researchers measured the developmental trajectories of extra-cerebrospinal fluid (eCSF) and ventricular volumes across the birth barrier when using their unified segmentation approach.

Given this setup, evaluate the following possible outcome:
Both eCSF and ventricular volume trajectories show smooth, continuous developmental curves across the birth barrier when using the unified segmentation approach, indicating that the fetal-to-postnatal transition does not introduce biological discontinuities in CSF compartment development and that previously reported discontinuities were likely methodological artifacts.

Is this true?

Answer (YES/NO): NO